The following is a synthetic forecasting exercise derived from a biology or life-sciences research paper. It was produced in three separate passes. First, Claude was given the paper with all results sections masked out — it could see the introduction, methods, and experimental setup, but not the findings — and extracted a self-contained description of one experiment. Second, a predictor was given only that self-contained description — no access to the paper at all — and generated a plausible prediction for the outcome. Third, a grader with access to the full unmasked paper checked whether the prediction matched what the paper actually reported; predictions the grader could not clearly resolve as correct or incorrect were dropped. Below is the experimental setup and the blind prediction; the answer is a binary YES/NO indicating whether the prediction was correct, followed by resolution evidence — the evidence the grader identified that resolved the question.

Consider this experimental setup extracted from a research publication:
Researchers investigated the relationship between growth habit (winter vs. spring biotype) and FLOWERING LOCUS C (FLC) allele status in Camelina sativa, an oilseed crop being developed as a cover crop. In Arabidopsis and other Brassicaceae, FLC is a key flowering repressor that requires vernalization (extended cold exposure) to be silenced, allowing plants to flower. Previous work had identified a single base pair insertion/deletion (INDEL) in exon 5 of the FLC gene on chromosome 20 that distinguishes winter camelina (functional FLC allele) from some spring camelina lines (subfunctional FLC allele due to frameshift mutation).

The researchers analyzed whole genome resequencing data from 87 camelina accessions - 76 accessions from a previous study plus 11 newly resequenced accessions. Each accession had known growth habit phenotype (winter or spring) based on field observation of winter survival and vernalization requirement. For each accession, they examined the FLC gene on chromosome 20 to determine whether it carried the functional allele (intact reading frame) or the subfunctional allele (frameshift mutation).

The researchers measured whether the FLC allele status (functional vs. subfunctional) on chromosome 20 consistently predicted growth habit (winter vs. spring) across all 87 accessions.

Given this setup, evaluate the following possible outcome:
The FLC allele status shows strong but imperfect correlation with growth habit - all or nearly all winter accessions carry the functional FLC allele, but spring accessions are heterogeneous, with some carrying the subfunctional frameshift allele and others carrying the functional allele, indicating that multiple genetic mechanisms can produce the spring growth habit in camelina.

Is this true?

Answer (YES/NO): YES